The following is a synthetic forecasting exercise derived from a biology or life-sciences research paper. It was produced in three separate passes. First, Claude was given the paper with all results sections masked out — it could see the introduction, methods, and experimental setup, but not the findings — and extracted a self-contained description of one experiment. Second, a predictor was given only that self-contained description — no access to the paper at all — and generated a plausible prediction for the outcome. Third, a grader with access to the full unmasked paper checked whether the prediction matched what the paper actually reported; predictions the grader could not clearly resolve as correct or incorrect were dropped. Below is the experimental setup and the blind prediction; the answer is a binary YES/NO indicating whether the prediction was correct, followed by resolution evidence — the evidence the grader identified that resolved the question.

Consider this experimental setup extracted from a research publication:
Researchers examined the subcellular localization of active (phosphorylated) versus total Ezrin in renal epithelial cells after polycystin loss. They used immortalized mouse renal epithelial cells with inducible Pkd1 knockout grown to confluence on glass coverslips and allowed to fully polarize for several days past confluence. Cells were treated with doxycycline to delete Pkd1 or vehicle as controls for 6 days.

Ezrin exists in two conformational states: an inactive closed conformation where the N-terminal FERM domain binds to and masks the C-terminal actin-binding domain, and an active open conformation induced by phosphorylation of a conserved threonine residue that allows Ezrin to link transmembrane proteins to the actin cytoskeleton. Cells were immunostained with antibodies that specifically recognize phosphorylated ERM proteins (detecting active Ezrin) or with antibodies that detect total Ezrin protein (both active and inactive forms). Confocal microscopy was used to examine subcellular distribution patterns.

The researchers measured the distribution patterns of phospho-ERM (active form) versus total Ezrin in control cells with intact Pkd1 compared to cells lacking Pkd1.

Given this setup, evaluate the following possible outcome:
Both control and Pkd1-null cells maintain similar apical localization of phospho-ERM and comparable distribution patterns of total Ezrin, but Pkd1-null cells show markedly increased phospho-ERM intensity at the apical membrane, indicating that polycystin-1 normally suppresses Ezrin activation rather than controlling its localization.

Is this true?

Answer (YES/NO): NO